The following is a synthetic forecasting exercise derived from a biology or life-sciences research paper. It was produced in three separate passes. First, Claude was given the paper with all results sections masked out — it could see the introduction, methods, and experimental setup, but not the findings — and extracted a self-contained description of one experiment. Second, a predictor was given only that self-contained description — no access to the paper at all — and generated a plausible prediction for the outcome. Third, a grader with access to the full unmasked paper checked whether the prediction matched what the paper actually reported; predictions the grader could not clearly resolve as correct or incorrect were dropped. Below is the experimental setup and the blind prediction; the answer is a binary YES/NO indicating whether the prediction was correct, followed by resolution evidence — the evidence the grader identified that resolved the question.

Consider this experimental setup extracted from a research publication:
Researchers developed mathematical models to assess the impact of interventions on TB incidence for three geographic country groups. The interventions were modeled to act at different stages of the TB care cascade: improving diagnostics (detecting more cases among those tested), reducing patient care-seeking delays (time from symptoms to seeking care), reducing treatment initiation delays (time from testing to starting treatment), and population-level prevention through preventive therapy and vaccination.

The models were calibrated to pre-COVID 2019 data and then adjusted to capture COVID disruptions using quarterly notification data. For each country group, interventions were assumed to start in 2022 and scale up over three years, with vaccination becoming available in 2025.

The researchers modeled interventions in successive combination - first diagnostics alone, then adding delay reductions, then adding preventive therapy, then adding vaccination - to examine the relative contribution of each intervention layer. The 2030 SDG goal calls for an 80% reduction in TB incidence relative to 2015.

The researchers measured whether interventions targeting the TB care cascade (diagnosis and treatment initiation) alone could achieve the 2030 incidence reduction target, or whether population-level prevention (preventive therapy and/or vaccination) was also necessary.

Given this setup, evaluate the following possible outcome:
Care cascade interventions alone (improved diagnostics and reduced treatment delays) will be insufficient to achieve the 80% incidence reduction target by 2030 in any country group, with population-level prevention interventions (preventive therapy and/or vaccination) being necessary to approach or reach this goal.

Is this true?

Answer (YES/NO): YES